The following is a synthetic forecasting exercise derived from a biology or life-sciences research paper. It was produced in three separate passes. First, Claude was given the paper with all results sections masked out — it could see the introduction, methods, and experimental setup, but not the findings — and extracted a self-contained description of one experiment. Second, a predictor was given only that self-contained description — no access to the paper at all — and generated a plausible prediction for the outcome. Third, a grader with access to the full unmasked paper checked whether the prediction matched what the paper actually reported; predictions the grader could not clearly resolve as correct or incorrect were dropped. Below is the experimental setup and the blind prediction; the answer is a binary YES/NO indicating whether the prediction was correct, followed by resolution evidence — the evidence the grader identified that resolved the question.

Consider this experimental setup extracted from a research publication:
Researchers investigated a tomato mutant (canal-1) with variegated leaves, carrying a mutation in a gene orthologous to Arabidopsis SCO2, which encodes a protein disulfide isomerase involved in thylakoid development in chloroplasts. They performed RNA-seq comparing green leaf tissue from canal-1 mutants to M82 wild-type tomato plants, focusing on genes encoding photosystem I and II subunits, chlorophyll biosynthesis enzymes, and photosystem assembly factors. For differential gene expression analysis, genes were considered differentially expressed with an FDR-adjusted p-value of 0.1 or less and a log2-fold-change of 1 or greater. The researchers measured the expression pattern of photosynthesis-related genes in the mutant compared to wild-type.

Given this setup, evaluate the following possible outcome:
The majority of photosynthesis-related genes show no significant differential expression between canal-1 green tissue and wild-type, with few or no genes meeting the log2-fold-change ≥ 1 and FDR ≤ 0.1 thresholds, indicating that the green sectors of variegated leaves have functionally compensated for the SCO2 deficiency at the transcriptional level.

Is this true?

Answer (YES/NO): NO